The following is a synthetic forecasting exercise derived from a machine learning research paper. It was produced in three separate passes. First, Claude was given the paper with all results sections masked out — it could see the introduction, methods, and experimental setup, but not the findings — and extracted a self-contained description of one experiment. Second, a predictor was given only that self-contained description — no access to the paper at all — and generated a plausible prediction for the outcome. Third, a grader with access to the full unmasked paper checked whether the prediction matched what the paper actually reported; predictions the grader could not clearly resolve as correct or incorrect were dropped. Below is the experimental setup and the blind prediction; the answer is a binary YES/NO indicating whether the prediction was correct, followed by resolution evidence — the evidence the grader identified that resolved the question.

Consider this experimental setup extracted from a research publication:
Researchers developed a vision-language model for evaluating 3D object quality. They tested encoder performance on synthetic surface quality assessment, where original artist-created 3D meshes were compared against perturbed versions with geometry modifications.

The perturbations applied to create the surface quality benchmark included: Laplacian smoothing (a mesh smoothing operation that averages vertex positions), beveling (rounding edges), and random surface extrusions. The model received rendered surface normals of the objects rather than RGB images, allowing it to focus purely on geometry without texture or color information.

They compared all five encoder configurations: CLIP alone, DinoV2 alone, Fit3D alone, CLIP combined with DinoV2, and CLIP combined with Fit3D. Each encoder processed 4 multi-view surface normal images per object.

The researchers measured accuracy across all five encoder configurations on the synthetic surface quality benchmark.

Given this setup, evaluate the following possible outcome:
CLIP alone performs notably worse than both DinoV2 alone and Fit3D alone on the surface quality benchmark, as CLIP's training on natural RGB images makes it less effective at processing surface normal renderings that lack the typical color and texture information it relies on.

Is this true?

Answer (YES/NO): NO